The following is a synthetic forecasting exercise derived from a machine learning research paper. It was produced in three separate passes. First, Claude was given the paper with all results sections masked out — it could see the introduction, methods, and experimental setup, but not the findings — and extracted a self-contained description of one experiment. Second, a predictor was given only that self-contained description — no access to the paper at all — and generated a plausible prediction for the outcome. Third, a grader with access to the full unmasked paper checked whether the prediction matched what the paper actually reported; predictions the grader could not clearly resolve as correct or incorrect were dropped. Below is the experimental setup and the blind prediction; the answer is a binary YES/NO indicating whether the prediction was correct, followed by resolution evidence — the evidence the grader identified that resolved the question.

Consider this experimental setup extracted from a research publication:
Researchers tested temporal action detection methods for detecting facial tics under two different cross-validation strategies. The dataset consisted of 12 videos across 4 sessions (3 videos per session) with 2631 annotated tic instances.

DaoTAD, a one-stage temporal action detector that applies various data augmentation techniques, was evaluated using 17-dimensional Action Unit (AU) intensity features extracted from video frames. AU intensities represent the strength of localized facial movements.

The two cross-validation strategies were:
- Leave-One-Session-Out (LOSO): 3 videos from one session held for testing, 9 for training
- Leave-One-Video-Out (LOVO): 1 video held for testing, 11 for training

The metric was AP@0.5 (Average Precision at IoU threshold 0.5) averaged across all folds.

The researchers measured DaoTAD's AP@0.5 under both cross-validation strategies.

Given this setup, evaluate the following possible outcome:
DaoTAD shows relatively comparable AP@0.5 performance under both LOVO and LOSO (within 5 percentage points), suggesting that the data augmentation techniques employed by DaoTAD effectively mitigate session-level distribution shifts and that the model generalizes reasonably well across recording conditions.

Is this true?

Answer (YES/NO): NO